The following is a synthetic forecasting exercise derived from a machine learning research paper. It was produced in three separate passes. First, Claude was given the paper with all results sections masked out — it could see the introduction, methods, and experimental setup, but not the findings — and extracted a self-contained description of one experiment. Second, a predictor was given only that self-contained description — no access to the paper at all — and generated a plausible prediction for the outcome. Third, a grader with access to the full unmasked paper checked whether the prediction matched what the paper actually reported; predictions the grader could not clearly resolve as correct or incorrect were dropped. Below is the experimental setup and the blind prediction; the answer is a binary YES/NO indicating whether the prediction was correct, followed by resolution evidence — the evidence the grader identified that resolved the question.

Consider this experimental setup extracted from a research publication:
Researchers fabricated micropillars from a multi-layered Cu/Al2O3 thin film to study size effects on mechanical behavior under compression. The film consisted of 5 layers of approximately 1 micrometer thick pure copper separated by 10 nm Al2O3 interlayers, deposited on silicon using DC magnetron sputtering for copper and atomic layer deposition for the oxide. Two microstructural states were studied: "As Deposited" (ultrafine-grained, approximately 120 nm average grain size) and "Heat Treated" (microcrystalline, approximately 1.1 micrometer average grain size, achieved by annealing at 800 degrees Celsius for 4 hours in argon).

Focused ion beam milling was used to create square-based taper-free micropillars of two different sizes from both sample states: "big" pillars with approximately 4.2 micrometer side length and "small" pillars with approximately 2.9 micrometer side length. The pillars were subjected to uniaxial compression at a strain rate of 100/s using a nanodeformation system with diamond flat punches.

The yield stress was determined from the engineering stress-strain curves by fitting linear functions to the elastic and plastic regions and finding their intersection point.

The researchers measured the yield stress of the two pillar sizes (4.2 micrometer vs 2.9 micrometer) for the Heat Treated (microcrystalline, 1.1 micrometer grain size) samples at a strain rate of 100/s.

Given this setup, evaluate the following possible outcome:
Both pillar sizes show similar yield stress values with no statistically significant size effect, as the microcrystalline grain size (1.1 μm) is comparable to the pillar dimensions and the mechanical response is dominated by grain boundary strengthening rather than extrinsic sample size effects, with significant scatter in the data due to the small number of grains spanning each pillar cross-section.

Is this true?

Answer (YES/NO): NO